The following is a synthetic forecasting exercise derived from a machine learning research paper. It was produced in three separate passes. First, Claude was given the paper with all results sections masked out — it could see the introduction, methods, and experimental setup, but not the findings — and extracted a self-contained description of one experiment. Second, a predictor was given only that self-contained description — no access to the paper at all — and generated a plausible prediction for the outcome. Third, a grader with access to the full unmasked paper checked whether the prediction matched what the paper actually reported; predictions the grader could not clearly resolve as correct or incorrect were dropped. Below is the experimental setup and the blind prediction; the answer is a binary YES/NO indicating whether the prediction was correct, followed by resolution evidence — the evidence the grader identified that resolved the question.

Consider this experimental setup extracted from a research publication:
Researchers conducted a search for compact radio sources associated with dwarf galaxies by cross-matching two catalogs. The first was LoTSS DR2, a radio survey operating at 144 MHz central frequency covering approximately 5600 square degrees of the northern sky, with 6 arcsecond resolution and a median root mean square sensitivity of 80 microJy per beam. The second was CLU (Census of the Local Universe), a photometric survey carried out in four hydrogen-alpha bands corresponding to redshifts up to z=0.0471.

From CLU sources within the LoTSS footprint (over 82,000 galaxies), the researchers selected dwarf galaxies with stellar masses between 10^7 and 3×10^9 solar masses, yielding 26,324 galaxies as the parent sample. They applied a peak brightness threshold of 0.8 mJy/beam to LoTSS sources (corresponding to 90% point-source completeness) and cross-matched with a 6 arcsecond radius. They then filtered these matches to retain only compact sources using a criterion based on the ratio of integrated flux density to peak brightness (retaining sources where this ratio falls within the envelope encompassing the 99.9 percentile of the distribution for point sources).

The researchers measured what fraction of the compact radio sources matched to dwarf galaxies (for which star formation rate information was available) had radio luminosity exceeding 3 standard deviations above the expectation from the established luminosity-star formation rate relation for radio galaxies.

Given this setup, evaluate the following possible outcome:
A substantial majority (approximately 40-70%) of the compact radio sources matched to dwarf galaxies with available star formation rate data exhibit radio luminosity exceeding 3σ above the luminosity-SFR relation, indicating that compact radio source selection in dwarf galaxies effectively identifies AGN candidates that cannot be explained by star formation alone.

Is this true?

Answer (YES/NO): NO